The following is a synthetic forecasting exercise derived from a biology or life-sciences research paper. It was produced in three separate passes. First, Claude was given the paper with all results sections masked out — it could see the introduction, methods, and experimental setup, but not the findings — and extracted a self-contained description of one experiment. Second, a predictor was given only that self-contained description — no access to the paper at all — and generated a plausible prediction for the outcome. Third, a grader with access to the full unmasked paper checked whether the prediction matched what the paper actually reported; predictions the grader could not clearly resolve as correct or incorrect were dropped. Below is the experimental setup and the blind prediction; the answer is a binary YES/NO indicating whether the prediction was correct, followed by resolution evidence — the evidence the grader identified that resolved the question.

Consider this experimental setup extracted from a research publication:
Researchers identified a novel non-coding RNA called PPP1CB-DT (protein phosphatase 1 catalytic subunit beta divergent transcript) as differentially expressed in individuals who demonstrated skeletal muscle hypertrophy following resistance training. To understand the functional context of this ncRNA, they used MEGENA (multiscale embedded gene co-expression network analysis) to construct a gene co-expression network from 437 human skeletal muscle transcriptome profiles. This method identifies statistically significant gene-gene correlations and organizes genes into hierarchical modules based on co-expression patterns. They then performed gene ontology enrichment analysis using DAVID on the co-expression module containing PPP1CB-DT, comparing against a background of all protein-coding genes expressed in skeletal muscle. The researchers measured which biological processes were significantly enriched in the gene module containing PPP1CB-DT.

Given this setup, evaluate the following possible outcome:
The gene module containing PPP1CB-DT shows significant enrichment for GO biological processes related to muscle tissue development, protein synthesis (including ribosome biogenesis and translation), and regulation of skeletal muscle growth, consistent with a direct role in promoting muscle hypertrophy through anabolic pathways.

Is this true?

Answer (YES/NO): NO